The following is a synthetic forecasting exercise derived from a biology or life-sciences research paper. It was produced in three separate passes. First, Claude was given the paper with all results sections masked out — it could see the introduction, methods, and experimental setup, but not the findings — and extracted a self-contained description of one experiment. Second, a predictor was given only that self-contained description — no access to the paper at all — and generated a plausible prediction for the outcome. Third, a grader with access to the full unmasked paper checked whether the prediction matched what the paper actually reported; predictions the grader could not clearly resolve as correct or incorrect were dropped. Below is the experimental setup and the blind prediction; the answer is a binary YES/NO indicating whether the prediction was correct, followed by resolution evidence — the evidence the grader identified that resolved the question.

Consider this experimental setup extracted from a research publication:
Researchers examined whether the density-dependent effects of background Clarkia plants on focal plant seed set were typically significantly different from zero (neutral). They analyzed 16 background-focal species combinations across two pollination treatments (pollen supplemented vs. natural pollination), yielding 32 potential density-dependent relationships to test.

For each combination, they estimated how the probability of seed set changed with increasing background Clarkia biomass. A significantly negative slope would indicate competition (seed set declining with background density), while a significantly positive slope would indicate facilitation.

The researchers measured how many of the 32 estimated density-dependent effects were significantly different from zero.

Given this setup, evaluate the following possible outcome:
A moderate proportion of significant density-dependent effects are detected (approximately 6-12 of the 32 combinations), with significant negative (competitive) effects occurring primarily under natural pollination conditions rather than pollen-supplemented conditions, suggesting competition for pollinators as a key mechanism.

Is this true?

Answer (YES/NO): NO